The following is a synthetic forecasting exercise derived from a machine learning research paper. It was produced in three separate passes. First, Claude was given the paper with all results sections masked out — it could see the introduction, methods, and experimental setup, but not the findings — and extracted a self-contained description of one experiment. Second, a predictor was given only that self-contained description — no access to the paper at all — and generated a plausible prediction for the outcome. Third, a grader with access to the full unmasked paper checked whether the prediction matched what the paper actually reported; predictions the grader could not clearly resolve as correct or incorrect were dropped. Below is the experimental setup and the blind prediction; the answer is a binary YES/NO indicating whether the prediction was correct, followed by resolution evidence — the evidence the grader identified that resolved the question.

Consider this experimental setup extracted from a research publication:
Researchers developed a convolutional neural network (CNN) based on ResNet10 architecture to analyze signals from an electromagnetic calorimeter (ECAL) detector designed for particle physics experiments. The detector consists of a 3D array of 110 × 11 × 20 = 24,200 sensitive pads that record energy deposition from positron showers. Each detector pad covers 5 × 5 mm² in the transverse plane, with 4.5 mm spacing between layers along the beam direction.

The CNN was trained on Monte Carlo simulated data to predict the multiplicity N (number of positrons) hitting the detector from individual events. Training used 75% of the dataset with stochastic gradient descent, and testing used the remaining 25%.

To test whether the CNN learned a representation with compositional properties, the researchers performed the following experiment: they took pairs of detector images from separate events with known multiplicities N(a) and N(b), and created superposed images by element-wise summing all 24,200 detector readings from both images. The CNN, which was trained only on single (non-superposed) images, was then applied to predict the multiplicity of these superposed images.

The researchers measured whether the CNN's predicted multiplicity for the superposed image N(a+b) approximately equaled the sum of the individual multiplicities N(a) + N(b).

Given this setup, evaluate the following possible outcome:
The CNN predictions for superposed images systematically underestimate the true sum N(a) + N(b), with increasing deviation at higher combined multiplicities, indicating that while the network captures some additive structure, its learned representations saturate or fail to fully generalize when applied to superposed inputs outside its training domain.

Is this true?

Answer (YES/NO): NO